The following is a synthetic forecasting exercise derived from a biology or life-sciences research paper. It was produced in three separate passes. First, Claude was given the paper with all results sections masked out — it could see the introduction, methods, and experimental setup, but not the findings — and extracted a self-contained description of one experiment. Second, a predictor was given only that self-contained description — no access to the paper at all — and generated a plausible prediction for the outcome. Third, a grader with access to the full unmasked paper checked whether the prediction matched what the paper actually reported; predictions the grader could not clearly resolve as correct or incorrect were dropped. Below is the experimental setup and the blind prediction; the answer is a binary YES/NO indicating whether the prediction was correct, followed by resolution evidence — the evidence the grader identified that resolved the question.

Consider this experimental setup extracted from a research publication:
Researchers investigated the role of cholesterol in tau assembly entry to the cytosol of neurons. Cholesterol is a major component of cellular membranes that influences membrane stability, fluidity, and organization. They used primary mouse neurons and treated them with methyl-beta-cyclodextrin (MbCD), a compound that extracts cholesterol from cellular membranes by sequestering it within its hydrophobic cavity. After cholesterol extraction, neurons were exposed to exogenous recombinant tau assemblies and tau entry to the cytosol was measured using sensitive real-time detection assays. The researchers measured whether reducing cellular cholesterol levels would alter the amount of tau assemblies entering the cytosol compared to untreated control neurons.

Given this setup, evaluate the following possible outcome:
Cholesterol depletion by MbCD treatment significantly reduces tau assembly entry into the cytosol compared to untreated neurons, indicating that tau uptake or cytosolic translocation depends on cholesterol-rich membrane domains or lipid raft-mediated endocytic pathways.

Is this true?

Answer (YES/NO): NO